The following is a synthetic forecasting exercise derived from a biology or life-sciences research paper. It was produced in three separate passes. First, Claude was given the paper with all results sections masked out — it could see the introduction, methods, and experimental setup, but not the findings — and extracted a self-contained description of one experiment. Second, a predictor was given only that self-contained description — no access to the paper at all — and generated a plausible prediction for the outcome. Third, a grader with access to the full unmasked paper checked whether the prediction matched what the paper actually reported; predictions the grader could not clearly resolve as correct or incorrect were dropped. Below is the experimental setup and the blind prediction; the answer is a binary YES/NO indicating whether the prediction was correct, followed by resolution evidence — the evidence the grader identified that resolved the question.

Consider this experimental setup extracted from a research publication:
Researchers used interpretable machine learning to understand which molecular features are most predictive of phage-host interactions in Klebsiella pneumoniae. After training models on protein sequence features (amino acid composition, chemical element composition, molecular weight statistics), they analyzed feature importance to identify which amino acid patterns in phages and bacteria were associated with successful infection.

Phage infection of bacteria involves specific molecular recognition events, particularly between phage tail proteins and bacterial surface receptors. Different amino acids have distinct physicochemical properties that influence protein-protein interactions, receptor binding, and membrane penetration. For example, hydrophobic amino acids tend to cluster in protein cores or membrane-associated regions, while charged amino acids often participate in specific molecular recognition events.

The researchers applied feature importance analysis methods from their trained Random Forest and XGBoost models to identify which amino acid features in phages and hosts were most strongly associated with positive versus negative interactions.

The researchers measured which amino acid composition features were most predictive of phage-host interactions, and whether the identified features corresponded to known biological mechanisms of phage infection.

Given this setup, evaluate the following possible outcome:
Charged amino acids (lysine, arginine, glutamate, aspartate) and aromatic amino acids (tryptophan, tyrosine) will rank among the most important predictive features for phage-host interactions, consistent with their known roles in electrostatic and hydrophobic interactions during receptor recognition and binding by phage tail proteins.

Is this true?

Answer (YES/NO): NO